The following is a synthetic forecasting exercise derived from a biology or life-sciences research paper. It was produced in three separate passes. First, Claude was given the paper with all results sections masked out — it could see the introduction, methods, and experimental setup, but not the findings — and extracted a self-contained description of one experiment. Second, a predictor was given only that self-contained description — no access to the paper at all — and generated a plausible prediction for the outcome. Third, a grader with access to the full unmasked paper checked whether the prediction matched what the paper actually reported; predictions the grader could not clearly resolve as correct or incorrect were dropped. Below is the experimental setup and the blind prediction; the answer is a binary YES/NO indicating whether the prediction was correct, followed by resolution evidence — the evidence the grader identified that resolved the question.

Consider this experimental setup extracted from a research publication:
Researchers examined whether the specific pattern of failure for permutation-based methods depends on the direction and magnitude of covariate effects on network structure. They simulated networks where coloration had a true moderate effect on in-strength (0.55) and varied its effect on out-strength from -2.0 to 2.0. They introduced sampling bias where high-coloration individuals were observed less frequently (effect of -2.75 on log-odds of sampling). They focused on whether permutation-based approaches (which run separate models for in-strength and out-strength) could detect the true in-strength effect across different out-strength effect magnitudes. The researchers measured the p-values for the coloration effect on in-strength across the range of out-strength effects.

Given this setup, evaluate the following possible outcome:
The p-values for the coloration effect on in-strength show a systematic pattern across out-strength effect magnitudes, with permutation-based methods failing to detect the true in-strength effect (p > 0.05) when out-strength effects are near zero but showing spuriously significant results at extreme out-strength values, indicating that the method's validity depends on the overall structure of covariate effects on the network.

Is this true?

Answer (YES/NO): NO